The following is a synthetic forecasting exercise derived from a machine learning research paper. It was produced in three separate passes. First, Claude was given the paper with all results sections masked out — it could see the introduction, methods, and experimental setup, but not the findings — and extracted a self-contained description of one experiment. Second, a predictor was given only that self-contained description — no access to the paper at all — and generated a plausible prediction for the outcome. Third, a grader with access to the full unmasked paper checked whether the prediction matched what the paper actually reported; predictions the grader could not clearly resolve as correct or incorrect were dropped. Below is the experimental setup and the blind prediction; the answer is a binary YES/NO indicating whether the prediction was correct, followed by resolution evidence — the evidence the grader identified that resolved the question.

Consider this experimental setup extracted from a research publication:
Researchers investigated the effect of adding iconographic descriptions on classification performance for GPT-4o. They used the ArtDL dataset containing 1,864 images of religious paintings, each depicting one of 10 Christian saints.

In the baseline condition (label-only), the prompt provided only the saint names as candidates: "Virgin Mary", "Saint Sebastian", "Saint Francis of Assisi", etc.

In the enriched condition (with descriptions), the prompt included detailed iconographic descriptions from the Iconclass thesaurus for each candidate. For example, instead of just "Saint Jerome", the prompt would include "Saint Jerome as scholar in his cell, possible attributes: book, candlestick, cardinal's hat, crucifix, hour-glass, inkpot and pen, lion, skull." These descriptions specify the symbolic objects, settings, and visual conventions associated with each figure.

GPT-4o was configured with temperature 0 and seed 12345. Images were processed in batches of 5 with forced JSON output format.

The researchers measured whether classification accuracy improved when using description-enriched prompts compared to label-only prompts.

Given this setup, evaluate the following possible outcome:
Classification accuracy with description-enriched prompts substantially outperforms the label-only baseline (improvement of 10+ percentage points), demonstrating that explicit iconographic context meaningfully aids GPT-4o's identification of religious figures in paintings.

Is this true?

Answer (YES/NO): NO